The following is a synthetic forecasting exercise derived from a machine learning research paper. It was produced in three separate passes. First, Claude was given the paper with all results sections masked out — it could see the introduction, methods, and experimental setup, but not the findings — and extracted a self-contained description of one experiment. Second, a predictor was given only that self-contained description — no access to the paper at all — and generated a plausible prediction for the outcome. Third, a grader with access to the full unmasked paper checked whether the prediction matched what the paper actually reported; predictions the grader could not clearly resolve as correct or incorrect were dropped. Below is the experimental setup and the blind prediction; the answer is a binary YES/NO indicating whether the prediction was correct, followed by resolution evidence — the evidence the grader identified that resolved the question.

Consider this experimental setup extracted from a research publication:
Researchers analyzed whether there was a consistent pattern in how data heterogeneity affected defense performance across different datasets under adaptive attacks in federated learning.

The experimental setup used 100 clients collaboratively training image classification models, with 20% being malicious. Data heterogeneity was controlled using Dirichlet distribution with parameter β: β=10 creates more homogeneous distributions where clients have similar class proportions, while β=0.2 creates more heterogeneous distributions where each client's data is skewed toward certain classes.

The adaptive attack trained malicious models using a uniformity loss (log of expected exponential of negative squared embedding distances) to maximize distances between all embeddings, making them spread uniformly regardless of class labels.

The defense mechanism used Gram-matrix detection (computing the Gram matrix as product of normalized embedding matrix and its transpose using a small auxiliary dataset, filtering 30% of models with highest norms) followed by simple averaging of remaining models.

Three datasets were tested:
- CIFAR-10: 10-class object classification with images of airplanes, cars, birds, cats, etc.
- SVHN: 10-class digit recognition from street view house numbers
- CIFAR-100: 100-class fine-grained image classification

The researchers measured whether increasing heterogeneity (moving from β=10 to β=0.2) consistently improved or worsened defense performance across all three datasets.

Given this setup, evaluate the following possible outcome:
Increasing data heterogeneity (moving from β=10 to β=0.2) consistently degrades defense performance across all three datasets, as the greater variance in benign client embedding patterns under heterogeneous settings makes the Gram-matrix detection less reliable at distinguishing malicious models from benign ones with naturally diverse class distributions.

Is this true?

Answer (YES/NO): NO